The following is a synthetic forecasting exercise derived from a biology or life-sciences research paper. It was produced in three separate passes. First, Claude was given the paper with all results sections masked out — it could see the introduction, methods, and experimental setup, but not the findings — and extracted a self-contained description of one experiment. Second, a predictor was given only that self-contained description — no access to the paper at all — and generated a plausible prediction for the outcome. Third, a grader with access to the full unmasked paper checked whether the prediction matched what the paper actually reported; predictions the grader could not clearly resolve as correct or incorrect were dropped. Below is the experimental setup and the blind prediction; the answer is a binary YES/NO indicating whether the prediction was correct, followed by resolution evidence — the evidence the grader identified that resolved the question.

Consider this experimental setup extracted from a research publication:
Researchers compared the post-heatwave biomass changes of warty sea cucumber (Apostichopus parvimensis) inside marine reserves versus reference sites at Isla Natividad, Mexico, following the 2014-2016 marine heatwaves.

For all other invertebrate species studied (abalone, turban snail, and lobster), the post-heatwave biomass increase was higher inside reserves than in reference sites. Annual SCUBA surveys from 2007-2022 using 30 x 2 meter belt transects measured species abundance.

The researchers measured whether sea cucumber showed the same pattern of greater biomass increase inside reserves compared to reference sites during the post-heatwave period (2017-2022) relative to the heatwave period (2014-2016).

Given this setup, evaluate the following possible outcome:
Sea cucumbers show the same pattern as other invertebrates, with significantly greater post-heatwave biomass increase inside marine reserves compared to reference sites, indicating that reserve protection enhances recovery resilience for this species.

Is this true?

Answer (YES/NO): NO